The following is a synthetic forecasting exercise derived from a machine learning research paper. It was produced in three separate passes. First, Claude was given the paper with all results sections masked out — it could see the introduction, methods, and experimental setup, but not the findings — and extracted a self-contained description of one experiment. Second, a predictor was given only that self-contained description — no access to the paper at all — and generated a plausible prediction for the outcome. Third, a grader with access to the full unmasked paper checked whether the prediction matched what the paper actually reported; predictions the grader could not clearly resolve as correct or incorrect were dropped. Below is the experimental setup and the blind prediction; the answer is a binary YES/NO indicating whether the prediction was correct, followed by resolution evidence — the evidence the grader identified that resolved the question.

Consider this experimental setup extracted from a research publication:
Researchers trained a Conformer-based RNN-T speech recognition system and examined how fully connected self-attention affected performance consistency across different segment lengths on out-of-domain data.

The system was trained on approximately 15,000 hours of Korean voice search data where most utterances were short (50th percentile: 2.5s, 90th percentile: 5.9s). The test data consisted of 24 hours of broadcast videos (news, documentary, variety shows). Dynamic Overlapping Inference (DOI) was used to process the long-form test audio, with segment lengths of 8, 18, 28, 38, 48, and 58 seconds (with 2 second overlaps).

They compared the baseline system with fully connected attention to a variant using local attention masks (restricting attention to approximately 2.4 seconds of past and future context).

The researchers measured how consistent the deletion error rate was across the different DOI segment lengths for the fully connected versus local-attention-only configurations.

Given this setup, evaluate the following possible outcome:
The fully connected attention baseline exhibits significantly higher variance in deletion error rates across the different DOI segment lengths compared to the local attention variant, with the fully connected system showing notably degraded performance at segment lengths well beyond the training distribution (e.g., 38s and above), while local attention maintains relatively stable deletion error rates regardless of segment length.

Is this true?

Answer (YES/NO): NO